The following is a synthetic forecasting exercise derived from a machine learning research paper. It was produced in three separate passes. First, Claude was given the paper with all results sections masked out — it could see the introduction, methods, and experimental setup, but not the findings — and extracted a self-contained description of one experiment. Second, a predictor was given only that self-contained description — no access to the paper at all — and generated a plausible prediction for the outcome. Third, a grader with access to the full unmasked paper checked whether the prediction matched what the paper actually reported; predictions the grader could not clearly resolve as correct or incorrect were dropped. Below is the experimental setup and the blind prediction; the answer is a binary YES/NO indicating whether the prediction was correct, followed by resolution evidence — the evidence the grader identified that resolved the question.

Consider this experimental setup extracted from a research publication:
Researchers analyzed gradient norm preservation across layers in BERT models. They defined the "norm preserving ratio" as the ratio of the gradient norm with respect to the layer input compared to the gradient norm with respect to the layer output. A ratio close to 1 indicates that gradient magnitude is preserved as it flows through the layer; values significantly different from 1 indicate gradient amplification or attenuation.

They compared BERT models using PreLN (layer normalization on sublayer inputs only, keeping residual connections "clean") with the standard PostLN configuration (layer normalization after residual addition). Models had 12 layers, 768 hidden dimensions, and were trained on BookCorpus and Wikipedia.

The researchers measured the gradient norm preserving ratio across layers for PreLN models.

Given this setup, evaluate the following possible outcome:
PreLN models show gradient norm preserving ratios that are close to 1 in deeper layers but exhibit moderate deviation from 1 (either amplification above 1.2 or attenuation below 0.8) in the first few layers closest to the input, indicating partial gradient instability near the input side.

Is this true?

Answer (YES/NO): NO